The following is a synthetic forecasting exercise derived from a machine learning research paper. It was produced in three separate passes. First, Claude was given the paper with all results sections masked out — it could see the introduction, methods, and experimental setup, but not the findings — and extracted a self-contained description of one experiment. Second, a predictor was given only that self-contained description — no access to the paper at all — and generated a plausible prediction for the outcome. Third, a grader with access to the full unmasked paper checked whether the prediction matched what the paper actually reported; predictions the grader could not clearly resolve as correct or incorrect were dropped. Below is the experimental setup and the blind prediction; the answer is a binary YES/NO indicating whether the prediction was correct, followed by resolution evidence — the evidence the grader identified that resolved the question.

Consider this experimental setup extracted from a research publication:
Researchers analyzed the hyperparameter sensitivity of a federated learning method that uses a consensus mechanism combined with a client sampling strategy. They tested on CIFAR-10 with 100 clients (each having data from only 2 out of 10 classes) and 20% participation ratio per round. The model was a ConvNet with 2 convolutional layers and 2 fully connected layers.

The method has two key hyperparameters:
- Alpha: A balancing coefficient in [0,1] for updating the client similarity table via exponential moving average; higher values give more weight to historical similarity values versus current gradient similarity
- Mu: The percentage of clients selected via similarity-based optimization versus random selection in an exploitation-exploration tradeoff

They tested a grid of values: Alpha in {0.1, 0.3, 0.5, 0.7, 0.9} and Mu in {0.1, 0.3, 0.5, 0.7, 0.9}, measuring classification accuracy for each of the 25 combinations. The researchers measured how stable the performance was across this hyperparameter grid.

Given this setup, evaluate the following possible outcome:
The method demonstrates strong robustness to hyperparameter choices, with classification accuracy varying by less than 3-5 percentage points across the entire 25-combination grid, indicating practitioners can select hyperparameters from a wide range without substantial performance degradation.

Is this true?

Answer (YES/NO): YES